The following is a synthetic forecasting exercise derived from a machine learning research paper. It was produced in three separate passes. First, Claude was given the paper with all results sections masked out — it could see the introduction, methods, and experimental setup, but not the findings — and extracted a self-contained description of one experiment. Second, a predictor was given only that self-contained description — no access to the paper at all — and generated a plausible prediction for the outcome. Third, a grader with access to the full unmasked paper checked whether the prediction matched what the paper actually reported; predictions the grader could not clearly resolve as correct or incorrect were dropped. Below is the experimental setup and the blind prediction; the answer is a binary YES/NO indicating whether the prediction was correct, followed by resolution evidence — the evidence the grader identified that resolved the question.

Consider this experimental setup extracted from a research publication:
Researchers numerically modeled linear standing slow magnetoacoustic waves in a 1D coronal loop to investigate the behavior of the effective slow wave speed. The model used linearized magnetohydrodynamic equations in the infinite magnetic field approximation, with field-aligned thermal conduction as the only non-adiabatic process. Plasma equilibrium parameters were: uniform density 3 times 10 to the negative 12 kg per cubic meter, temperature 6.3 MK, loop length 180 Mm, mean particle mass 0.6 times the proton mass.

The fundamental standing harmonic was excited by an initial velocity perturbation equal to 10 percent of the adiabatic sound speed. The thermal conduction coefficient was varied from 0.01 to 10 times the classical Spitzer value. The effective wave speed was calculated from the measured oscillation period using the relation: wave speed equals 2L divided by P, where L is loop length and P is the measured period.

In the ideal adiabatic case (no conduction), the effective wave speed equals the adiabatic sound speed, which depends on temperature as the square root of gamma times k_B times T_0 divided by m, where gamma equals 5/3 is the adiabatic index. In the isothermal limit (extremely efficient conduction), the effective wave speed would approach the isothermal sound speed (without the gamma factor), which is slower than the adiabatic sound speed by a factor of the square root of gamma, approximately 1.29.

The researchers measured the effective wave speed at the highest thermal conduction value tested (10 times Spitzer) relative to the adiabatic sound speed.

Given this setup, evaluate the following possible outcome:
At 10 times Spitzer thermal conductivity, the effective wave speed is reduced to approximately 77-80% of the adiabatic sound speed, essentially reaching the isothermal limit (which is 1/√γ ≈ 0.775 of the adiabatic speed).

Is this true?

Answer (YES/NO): YES